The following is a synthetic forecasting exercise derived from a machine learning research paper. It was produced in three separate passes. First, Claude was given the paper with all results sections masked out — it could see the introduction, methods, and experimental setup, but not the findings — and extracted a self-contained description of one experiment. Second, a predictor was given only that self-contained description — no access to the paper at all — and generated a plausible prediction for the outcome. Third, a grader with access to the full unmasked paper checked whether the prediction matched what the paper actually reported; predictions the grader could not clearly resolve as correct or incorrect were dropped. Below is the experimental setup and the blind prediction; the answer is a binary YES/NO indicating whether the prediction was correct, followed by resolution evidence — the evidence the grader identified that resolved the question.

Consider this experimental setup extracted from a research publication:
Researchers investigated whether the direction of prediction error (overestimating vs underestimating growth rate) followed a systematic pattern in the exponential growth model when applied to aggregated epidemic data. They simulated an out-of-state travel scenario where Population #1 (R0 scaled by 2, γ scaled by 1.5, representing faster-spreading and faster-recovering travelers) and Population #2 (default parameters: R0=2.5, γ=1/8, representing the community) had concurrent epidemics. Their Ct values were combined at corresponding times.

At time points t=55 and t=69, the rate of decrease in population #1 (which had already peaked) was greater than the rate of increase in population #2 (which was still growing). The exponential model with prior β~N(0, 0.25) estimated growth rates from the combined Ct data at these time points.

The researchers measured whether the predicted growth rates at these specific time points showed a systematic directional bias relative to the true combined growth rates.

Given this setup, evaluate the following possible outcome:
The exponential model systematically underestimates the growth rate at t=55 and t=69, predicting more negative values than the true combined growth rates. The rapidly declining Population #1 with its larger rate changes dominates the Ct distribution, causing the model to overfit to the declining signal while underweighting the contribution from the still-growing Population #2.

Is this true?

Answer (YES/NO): YES